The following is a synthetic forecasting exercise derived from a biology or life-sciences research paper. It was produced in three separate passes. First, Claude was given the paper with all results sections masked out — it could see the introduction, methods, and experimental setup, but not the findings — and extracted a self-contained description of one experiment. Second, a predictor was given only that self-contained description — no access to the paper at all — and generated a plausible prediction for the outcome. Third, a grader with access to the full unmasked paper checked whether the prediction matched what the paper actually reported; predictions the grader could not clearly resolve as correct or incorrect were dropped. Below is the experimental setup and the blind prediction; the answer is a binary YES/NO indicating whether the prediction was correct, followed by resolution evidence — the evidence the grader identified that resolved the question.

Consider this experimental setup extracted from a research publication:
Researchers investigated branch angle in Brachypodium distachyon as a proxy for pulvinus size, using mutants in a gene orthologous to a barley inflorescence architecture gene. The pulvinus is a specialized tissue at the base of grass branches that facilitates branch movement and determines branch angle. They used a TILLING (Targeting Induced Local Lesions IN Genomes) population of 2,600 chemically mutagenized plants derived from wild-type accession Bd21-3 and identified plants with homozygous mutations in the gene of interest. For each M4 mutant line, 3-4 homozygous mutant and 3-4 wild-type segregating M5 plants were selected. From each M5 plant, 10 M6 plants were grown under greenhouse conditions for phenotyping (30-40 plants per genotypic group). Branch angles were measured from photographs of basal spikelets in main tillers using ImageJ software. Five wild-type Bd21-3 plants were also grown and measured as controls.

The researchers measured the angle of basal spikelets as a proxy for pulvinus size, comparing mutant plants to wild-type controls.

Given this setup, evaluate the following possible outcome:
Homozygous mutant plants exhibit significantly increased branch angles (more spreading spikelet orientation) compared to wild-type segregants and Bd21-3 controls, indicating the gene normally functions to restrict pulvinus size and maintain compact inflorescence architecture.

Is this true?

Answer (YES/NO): NO